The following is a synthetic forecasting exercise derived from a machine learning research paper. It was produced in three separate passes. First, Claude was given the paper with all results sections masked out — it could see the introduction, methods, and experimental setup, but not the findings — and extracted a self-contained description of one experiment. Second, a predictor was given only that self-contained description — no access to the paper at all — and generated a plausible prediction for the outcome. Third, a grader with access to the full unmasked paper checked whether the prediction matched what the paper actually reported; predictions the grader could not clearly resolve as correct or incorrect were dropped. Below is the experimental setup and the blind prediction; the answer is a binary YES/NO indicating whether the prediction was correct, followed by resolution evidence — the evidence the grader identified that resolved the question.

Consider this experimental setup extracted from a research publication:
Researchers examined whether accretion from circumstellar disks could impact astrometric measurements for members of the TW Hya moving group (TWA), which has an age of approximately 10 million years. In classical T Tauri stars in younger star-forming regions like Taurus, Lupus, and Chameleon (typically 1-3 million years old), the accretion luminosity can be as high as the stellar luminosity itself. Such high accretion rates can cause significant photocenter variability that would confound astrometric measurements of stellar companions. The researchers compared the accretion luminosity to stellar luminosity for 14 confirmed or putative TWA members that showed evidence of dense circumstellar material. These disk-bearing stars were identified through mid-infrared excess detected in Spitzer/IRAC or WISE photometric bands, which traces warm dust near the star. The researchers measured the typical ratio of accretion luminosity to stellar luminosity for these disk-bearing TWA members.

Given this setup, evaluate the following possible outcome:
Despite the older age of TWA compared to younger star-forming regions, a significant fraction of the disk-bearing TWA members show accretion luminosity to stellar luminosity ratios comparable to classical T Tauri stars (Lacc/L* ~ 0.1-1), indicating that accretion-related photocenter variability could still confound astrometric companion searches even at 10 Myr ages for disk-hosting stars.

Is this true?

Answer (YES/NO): NO